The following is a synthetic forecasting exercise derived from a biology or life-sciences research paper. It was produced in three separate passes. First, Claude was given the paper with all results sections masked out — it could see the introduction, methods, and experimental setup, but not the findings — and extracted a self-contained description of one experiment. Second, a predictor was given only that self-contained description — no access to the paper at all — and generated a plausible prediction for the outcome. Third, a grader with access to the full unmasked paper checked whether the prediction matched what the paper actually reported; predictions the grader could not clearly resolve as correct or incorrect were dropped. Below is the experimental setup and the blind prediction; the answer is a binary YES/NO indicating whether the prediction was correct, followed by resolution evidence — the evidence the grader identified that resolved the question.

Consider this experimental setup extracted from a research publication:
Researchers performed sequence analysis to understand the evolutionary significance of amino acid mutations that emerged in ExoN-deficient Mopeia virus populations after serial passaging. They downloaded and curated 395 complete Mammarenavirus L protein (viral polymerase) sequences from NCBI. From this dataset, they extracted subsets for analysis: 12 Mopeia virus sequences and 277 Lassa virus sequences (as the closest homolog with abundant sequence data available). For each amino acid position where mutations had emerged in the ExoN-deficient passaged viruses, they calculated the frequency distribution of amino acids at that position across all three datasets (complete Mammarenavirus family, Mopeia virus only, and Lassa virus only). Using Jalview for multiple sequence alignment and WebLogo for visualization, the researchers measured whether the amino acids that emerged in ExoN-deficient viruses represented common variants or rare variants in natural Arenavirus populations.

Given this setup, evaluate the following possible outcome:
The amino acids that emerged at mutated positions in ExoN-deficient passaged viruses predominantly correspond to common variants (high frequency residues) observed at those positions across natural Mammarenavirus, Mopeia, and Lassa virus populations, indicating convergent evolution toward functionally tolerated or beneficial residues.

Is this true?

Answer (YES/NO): NO